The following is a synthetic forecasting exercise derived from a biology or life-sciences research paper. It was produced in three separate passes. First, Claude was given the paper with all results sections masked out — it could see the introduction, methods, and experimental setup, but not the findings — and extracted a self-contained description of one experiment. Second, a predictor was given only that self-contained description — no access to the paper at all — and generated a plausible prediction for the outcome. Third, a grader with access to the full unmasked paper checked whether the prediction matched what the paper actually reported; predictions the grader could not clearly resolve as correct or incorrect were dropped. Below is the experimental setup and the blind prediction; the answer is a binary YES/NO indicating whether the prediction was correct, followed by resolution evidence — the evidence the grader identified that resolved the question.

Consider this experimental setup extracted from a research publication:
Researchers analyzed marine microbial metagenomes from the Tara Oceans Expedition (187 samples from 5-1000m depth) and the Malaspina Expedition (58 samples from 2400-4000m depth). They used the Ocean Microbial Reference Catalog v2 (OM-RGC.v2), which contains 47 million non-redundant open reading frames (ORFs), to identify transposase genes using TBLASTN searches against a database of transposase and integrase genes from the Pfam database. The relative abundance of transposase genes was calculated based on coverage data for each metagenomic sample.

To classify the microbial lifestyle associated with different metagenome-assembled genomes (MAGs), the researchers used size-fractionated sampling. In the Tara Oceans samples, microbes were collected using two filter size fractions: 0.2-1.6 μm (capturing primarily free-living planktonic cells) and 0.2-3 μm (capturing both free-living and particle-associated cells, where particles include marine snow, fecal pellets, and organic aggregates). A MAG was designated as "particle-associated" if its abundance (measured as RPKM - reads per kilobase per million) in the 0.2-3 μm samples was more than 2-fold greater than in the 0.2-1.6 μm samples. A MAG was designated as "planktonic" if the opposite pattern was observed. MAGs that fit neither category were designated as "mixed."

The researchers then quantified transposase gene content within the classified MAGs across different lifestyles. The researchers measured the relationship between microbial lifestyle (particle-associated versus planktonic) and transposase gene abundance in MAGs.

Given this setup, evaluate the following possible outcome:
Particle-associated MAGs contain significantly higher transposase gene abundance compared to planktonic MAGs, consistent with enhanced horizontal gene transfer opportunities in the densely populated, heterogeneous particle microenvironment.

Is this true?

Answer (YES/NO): YES